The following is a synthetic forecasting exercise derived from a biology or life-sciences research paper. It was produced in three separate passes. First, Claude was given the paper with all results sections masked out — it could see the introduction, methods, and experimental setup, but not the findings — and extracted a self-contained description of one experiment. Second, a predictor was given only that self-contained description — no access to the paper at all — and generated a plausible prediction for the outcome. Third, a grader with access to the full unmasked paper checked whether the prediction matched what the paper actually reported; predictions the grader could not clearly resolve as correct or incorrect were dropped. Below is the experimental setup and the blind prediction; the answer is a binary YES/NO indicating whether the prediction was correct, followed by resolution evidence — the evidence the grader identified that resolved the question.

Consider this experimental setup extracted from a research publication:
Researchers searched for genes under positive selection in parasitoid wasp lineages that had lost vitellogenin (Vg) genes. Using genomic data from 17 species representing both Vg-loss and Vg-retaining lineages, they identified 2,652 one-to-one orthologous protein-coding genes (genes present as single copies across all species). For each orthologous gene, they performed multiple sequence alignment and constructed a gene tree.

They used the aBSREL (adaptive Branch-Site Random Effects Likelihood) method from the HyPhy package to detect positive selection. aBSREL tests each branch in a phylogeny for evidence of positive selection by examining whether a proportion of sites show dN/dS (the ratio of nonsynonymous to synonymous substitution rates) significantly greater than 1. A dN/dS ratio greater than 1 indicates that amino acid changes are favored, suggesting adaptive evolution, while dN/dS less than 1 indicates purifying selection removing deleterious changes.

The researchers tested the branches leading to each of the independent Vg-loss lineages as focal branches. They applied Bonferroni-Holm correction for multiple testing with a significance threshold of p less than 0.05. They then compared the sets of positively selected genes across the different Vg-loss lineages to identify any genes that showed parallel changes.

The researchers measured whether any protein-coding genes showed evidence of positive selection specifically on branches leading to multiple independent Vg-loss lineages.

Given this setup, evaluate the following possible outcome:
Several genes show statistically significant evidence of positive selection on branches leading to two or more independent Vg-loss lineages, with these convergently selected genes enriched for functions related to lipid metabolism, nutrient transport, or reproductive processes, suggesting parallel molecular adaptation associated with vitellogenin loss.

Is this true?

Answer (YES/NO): NO